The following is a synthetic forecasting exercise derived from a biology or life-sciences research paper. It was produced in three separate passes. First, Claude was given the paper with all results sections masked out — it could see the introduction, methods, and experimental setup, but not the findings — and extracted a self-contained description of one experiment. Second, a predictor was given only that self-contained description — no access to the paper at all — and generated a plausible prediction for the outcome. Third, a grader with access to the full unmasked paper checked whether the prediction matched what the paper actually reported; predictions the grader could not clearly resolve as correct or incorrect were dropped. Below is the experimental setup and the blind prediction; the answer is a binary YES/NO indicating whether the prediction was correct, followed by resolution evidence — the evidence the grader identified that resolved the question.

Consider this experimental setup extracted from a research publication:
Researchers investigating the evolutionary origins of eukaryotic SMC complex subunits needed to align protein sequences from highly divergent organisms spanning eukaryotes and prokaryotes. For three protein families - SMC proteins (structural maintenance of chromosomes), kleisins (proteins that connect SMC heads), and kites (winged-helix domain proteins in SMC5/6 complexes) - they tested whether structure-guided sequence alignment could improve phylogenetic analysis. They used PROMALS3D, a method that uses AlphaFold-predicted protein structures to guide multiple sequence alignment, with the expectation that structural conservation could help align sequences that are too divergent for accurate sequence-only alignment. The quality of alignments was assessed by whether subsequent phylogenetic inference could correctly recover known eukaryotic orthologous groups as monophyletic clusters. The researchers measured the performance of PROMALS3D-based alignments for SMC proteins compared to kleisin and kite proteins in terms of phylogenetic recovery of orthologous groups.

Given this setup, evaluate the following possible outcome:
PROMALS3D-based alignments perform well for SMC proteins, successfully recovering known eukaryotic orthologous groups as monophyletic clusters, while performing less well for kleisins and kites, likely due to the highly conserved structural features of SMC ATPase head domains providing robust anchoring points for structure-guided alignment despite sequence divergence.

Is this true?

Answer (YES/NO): YES